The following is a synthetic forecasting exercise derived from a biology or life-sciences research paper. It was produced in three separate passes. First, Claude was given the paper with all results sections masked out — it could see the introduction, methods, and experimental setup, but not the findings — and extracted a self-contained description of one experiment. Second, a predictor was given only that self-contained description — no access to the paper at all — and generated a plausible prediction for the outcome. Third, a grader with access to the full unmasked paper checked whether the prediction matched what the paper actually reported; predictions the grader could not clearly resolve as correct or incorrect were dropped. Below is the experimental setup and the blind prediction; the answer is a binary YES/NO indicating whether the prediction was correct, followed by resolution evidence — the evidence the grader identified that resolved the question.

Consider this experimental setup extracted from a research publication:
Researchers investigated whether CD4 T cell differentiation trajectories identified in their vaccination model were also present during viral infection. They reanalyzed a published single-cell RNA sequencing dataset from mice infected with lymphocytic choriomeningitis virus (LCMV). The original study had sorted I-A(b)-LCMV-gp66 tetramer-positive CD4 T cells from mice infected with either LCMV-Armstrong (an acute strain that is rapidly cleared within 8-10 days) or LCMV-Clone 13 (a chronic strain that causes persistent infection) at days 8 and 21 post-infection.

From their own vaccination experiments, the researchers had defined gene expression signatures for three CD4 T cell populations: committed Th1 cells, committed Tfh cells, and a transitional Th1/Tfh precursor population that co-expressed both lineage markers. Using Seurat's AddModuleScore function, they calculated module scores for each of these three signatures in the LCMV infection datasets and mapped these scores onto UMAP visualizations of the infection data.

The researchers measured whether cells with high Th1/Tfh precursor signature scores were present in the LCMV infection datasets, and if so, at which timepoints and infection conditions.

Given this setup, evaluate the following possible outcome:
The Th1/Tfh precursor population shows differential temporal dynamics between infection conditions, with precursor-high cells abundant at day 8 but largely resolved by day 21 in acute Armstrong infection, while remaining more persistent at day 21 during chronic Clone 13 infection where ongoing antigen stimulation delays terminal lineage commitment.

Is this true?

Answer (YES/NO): NO